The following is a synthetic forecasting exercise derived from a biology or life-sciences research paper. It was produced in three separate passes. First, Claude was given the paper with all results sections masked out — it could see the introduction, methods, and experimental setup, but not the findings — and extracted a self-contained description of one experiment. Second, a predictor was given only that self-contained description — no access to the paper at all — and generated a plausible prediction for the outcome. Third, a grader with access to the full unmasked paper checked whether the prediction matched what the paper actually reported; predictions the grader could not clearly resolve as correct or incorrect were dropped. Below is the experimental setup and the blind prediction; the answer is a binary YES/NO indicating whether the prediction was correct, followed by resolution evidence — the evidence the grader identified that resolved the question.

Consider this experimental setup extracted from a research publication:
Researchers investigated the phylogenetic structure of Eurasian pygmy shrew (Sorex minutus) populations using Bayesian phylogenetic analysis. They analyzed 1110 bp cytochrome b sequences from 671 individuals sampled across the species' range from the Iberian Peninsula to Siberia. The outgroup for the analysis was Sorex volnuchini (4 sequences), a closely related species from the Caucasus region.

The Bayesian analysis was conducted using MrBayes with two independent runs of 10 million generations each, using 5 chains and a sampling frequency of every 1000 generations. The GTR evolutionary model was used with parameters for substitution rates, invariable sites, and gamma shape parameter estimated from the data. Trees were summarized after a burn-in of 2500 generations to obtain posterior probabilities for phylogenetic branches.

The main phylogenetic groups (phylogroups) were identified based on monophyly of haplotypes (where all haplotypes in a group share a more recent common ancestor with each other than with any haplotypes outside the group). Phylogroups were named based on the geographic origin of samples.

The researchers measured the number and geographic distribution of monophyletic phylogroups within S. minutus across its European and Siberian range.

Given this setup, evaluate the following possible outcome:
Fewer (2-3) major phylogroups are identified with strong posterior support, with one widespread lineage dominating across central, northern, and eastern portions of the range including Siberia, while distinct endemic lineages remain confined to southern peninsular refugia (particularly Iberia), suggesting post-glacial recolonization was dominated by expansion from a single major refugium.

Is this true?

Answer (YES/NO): NO